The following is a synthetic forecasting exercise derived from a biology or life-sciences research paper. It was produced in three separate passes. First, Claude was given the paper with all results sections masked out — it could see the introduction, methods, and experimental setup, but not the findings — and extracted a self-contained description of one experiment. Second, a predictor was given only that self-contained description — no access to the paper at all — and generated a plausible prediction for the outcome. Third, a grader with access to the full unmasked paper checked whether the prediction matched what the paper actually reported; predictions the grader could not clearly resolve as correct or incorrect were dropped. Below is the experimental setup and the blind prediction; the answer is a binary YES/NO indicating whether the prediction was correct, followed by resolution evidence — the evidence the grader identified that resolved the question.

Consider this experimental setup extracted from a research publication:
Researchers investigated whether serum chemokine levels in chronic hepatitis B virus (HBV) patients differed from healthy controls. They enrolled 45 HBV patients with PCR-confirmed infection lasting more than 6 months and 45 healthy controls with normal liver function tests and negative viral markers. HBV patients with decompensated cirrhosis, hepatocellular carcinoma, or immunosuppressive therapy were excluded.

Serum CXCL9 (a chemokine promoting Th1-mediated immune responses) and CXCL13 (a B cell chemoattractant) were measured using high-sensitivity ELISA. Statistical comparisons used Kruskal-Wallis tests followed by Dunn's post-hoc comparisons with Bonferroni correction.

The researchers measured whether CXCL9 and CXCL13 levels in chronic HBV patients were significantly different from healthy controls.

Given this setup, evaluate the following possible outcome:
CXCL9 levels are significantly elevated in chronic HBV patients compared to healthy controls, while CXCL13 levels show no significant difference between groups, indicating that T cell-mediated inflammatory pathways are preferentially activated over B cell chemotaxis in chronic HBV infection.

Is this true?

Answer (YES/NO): NO